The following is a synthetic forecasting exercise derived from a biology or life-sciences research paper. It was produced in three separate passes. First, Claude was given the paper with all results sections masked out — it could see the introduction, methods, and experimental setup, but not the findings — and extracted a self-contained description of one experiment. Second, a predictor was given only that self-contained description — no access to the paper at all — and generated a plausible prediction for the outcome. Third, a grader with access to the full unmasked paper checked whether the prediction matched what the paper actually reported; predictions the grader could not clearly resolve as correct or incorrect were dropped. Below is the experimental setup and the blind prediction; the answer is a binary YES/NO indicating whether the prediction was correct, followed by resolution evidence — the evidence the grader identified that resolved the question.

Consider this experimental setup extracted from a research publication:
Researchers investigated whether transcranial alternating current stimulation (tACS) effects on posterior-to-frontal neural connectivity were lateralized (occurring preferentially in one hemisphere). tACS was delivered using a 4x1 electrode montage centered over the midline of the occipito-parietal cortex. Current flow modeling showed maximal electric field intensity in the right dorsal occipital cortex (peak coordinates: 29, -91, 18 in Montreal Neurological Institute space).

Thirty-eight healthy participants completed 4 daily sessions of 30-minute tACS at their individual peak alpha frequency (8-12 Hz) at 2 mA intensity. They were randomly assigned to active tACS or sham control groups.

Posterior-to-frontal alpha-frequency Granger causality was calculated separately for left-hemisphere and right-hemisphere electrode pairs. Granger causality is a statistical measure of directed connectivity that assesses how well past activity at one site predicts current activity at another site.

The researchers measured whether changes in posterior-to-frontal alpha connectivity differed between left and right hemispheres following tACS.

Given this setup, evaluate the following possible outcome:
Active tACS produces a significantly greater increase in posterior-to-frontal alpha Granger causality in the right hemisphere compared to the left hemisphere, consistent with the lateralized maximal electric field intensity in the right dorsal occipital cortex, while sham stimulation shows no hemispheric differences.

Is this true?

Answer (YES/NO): YES